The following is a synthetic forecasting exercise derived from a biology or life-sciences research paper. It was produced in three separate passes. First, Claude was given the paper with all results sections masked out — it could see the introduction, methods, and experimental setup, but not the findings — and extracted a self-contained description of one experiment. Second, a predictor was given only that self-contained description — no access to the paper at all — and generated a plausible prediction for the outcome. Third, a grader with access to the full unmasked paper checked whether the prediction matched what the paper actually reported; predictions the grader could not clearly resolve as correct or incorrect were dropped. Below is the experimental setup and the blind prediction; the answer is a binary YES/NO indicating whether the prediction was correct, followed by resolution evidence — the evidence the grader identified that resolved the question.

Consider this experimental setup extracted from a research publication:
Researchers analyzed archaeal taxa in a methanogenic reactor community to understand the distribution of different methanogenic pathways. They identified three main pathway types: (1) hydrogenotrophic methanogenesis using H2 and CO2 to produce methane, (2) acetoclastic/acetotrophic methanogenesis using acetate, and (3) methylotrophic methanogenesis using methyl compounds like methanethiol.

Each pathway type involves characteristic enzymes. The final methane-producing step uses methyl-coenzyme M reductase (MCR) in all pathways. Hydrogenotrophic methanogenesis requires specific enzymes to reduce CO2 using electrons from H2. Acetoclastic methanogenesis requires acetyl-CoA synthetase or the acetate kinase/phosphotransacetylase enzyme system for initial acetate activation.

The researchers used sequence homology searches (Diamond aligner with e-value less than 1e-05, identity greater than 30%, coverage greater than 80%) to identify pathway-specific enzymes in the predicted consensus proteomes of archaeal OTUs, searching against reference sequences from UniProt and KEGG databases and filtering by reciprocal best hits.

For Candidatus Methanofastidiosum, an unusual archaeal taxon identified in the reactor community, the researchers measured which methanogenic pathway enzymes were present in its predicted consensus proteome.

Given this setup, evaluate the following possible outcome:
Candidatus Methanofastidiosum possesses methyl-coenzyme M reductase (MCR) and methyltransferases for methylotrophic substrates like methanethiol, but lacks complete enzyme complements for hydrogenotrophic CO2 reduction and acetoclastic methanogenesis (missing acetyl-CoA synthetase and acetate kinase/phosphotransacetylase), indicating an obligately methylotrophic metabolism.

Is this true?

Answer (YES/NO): YES